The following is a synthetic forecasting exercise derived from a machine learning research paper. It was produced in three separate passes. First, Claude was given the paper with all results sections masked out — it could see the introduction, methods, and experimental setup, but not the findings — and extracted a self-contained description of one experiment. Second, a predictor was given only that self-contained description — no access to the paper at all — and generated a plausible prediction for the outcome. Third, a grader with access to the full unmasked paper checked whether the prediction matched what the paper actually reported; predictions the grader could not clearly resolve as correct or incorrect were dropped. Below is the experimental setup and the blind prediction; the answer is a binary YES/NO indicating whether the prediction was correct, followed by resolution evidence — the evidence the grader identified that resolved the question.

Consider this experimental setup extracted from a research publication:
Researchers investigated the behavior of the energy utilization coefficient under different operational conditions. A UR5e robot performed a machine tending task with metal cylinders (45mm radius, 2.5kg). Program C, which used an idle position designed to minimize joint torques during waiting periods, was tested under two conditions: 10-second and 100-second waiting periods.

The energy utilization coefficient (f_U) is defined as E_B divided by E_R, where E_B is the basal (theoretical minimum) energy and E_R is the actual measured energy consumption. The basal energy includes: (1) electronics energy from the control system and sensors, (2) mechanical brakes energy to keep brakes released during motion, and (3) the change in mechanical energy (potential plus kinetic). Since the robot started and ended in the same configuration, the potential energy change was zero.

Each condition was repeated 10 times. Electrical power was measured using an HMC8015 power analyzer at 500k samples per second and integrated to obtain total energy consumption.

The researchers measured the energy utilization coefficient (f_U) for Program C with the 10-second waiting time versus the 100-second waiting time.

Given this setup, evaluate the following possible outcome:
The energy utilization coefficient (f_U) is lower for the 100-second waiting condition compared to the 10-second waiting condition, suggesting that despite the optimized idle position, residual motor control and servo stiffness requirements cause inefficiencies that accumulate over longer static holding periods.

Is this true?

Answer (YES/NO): NO